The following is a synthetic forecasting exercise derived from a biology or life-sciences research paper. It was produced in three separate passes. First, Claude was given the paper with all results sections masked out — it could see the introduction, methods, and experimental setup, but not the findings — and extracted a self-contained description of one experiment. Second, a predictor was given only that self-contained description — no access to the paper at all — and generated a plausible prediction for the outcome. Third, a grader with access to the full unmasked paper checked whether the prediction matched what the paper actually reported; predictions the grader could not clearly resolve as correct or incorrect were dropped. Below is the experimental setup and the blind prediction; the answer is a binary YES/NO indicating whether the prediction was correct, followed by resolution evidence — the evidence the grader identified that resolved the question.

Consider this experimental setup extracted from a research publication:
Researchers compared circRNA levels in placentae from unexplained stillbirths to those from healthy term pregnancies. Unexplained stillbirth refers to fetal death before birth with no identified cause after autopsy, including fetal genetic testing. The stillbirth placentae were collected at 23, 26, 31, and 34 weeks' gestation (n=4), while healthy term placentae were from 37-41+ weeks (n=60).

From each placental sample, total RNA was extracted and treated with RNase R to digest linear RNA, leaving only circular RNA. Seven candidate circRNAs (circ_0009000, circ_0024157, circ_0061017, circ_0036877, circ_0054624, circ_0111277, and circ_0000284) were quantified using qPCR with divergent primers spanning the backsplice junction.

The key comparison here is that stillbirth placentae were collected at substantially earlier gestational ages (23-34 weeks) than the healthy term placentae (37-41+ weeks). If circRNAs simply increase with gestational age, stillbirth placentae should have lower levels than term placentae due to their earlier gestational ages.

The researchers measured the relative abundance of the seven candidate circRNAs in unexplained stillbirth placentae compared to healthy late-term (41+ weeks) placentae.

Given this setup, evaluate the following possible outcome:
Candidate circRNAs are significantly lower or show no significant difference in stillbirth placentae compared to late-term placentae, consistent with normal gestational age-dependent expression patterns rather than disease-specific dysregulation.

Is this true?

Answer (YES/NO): NO